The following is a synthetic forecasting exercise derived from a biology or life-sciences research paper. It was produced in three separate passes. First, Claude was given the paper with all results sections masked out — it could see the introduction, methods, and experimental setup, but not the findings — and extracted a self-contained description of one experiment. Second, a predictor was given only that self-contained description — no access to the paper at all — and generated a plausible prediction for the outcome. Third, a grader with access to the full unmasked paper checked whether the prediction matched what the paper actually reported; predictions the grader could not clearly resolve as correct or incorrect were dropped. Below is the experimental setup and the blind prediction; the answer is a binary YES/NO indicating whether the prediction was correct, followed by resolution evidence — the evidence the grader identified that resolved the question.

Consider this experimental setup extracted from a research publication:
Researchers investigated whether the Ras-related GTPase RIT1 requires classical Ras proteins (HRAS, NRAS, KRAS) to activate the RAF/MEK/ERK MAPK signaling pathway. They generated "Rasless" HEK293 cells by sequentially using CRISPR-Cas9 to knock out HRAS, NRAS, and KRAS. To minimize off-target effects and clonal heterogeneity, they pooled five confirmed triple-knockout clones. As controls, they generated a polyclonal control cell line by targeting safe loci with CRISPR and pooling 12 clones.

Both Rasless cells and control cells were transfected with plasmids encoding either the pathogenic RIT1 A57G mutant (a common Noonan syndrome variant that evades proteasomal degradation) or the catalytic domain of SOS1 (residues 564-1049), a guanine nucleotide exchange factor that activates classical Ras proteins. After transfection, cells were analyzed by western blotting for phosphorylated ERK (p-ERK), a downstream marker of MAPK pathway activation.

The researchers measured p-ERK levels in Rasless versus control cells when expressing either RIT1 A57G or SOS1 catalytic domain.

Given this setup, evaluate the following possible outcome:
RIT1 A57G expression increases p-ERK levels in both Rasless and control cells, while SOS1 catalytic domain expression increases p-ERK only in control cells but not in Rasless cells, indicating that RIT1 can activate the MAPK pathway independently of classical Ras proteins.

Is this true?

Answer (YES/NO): NO